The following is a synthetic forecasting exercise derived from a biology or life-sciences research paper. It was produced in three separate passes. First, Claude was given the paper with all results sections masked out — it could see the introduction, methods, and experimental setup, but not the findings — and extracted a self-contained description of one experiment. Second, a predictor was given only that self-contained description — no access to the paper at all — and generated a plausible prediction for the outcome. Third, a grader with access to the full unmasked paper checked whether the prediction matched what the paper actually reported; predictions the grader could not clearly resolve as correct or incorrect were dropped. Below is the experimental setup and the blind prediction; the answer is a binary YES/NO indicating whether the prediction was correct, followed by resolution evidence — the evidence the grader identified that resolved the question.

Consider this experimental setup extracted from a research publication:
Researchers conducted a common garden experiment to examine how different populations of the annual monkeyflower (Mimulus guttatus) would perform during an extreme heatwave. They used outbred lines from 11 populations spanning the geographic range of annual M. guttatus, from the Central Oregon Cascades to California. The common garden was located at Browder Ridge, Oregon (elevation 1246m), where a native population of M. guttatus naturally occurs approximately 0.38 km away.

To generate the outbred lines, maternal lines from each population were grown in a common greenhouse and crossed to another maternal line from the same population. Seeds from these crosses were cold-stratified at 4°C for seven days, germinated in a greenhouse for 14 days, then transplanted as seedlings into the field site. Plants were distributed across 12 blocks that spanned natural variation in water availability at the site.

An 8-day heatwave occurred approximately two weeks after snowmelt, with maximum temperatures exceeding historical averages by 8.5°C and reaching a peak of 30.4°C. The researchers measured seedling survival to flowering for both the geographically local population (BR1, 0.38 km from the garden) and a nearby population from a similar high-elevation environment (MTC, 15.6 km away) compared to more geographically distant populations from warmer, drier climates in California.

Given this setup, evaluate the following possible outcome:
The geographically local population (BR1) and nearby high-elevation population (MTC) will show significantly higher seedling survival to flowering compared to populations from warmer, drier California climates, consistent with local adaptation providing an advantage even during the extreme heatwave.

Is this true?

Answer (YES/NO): NO